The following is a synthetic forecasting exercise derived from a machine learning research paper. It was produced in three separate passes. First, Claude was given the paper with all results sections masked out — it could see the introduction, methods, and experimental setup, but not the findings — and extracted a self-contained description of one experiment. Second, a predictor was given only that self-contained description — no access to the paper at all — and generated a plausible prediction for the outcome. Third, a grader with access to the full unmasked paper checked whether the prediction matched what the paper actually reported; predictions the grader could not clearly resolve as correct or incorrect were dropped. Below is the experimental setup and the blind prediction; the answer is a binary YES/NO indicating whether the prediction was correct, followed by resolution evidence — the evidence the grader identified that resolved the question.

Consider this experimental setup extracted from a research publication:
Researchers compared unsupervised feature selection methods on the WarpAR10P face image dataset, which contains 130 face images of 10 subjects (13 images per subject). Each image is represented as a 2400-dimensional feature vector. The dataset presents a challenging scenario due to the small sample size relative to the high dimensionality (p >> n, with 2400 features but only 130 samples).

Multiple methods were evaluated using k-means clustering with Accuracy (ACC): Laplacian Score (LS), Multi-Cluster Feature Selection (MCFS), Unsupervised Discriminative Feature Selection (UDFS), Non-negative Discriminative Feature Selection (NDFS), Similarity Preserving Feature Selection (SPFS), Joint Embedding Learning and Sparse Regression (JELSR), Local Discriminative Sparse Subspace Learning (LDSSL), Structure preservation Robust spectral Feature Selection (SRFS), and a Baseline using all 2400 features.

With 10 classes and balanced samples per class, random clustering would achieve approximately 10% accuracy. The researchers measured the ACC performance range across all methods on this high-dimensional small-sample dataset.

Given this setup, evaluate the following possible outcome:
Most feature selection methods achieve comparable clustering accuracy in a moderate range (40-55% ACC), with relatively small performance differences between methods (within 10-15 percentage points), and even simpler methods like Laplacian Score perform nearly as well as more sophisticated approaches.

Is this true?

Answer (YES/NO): NO